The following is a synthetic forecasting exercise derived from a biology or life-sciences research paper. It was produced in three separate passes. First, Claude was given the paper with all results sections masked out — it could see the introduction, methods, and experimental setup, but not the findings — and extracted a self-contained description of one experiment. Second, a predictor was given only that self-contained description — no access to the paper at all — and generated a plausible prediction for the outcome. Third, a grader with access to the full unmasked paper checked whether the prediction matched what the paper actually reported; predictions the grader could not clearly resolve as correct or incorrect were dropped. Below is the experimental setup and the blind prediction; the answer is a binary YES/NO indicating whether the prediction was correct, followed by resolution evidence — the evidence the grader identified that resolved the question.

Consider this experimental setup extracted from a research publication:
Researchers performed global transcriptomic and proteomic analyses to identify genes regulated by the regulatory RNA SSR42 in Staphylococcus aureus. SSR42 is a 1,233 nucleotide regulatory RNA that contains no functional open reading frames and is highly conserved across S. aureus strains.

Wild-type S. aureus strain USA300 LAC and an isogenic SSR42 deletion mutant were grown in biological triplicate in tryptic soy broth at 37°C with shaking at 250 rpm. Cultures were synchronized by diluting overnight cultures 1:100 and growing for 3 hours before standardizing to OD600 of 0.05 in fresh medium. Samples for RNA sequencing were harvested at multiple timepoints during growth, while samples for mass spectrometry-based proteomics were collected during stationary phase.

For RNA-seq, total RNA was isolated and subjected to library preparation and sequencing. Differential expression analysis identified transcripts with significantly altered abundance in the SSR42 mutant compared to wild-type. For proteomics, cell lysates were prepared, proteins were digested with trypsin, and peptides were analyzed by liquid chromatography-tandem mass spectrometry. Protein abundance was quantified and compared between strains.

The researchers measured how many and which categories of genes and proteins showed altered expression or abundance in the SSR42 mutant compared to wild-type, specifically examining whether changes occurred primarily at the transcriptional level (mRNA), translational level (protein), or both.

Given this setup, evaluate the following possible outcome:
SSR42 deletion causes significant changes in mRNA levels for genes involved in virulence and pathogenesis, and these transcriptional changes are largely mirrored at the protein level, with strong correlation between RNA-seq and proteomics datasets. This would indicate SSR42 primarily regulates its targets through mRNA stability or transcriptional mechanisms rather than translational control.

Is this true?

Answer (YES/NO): NO